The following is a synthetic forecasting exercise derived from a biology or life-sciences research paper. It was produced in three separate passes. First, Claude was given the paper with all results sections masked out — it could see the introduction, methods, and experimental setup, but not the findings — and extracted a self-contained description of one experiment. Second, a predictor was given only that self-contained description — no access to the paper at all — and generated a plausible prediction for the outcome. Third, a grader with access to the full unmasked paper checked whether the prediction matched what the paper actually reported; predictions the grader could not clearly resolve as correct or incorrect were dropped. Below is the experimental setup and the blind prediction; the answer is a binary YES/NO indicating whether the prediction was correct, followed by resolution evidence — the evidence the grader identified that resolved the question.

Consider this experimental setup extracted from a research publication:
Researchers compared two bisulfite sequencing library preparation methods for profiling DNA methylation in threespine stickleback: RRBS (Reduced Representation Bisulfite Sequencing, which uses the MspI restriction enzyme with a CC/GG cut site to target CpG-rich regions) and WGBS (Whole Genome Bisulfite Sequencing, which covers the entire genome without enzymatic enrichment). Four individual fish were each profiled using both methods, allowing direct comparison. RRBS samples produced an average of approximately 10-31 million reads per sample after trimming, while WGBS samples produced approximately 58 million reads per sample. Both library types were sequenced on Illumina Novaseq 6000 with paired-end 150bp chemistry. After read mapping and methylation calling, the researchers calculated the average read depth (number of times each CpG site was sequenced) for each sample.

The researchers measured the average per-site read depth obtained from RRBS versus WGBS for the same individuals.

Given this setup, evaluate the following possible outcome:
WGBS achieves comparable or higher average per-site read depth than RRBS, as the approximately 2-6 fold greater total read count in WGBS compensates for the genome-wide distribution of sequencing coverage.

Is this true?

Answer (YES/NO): NO